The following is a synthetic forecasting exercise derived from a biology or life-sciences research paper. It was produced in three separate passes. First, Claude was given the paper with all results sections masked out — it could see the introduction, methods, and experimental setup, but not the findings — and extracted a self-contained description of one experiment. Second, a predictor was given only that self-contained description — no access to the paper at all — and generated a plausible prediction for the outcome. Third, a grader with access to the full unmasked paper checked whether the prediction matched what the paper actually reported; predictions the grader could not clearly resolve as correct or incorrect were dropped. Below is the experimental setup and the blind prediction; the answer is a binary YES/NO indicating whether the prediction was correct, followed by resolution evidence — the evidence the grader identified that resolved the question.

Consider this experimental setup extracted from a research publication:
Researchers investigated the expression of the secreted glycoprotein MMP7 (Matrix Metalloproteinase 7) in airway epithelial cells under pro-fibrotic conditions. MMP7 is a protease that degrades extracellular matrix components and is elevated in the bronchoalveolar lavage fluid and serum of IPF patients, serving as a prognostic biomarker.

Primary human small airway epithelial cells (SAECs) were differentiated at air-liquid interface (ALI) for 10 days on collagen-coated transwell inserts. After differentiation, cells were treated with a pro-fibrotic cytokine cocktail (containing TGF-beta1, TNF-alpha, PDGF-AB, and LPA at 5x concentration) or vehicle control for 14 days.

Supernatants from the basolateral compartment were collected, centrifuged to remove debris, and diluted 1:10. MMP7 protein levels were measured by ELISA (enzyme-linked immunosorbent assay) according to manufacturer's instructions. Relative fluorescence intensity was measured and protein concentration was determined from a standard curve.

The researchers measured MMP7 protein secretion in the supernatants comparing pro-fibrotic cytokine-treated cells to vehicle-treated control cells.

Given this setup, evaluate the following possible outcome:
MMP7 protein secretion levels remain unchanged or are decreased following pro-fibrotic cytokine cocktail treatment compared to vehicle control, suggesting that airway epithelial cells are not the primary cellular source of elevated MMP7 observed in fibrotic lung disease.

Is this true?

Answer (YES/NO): NO